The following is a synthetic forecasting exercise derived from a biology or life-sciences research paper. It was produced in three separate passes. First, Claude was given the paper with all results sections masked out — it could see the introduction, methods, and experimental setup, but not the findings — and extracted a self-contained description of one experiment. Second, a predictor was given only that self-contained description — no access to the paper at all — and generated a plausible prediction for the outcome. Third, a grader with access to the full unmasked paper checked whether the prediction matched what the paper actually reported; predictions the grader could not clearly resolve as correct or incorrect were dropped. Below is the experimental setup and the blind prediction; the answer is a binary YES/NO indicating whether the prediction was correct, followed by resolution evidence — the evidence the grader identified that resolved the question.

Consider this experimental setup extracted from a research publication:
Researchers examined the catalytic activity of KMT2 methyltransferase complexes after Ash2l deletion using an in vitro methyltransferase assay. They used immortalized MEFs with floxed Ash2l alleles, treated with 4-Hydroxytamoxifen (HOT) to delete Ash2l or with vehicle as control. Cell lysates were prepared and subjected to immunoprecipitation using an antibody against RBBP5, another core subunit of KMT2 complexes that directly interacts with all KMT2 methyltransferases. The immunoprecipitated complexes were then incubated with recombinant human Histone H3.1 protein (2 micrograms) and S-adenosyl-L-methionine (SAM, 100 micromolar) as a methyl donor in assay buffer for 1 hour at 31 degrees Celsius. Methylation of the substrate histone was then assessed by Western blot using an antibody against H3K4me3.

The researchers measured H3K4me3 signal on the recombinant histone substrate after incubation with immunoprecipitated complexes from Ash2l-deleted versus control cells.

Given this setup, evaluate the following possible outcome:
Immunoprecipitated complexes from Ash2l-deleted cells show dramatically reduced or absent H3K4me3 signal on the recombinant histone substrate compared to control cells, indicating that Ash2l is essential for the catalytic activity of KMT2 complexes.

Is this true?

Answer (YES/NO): YES